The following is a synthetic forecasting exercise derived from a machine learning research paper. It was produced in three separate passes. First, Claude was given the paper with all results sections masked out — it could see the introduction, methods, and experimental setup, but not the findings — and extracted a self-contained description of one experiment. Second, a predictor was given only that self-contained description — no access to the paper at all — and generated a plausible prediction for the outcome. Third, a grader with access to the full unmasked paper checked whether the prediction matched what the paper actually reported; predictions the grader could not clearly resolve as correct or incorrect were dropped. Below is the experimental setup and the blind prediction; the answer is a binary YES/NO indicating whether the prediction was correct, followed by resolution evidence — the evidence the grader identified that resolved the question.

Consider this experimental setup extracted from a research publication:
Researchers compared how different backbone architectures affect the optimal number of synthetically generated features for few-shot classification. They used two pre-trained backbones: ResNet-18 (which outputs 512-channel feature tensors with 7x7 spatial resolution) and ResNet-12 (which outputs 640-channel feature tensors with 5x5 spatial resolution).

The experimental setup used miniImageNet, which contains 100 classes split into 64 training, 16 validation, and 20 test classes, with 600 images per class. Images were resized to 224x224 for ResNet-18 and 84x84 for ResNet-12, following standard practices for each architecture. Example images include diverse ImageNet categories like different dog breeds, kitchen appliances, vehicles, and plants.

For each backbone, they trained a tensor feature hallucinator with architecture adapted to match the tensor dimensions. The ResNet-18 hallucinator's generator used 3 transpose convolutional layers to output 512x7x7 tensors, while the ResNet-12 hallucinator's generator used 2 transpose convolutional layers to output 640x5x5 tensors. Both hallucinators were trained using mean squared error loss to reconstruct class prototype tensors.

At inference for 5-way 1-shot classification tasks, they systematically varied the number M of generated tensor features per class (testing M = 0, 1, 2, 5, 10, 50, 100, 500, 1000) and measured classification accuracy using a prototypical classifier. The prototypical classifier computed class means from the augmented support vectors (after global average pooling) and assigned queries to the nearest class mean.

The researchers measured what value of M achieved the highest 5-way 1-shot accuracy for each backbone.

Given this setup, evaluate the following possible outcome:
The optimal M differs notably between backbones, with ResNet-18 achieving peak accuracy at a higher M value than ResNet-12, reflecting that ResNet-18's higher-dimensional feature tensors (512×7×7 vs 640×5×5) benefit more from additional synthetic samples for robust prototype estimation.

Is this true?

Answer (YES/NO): NO